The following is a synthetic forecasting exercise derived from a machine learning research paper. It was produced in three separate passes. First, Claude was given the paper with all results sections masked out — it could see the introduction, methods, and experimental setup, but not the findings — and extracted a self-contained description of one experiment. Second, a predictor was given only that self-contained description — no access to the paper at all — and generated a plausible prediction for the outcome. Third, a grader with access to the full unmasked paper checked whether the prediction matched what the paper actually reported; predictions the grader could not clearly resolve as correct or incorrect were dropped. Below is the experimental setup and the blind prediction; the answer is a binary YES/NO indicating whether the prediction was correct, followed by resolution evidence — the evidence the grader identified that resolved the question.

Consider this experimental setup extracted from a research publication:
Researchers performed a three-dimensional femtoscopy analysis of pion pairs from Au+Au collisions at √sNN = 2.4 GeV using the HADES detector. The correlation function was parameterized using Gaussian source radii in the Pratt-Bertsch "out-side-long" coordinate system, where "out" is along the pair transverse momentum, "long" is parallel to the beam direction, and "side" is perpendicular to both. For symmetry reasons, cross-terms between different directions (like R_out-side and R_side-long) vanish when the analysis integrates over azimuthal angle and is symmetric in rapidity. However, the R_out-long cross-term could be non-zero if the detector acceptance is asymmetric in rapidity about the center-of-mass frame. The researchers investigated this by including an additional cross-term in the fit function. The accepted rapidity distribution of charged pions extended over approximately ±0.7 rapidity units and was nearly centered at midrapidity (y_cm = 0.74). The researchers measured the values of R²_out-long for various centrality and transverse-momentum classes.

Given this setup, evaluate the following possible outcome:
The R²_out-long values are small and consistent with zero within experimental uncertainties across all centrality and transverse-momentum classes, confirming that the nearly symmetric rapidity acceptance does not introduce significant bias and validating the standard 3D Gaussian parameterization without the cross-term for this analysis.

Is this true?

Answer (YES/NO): NO